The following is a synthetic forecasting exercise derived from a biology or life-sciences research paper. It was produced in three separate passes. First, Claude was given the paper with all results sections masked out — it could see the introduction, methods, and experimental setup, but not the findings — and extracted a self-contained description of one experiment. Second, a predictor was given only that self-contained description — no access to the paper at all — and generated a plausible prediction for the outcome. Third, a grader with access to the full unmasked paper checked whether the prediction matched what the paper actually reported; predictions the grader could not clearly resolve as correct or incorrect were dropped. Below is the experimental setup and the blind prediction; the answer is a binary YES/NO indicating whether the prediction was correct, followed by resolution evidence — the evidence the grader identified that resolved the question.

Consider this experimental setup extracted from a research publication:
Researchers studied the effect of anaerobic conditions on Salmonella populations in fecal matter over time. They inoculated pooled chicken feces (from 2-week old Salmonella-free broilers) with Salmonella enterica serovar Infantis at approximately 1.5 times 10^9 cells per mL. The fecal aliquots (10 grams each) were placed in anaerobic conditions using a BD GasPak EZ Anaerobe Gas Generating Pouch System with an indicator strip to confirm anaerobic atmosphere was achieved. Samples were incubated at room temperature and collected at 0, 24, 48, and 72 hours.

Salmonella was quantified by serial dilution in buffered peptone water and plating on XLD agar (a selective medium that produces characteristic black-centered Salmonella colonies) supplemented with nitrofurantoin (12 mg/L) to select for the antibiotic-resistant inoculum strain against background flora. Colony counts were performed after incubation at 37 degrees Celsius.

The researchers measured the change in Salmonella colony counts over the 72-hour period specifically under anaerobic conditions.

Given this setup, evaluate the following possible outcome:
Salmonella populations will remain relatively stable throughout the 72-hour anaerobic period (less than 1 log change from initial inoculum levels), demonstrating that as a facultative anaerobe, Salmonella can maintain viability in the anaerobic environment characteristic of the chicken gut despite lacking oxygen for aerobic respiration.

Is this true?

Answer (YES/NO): NO